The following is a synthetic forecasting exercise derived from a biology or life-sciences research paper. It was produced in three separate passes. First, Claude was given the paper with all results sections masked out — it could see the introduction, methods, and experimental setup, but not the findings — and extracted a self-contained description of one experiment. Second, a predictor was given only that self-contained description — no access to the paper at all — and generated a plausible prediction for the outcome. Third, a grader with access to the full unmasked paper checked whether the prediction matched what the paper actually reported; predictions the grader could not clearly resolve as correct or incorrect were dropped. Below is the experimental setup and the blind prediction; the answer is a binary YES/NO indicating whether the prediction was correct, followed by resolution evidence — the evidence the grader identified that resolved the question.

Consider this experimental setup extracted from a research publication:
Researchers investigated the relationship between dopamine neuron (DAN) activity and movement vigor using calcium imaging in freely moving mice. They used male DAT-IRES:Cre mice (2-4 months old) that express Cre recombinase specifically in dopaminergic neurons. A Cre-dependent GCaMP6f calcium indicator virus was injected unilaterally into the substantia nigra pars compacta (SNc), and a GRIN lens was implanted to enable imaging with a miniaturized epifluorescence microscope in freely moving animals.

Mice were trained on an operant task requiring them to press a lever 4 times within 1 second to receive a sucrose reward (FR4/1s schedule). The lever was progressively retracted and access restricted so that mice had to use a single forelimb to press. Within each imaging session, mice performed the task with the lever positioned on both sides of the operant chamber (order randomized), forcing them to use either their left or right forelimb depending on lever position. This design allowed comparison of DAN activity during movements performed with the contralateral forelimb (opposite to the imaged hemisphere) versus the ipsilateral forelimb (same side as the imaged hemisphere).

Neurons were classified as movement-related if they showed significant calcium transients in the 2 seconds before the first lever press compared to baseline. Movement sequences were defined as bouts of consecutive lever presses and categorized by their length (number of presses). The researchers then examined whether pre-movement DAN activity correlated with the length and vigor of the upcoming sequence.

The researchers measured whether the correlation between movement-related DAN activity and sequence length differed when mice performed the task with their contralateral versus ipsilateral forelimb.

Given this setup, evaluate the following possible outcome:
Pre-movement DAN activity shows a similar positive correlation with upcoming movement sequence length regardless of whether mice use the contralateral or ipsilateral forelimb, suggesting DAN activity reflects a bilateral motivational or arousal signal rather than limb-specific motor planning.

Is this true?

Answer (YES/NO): NO